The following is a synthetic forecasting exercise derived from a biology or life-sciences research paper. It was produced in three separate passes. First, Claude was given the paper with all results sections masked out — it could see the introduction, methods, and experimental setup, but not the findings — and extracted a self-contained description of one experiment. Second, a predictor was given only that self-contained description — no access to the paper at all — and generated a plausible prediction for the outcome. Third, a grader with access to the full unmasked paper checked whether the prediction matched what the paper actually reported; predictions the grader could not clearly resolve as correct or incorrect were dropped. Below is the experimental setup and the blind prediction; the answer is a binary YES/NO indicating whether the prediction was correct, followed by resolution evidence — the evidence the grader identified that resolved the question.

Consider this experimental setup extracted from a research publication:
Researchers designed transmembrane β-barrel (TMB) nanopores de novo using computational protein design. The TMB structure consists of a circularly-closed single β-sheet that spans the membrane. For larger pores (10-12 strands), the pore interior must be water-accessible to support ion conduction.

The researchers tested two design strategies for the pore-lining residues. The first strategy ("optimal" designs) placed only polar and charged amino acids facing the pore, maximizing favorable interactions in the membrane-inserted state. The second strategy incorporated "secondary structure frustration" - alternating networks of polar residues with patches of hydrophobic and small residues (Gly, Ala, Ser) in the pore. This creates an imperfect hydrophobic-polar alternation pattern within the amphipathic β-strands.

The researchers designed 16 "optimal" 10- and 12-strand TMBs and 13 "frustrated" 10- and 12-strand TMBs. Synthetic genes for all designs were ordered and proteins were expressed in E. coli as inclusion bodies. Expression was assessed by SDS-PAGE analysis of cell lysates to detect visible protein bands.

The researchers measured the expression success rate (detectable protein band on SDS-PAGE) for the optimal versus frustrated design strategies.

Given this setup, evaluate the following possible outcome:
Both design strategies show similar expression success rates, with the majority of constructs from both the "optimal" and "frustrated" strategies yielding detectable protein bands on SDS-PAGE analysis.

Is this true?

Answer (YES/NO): NO